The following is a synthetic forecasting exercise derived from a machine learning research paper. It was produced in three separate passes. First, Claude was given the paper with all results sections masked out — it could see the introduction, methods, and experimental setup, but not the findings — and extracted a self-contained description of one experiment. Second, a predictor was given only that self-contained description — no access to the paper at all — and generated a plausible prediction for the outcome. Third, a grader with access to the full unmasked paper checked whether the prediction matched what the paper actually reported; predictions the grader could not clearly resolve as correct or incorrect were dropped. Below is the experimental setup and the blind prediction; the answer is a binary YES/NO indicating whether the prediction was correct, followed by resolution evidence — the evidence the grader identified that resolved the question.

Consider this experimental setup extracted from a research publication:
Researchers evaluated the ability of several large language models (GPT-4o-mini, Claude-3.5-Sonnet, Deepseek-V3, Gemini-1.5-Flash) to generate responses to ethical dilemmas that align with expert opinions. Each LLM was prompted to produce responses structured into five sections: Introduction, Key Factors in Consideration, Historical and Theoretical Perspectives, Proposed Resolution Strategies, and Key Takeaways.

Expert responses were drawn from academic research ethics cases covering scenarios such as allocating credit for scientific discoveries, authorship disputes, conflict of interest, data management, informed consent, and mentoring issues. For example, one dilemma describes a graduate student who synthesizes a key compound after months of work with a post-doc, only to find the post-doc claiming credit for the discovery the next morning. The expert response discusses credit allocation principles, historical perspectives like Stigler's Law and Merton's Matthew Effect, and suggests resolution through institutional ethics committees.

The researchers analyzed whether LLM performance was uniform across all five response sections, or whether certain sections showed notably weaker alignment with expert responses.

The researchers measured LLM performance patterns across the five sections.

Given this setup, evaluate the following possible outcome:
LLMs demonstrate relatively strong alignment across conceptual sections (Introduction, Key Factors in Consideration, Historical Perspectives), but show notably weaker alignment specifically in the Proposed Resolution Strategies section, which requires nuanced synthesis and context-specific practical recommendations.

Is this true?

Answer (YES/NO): NO